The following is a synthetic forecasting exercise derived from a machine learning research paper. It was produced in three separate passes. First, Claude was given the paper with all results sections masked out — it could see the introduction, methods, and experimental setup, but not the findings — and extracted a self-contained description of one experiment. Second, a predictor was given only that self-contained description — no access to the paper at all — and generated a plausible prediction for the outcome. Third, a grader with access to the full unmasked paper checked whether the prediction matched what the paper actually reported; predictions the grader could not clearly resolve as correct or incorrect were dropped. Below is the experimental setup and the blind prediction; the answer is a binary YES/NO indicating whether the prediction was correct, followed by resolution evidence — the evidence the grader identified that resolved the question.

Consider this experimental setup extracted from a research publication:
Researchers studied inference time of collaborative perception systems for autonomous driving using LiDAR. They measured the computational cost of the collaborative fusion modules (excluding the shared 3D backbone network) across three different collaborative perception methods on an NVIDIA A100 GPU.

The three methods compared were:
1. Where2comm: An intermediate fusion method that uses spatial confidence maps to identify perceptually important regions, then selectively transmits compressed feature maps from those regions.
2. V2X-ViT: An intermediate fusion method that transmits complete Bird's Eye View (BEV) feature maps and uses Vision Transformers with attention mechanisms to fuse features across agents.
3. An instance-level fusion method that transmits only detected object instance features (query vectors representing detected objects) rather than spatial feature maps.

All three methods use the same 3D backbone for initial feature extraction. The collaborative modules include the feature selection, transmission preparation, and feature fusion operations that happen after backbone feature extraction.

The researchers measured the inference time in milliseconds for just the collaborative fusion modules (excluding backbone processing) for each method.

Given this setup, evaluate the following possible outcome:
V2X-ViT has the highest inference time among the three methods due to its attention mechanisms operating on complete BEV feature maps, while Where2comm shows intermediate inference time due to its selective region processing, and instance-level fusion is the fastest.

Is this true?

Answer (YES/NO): NO